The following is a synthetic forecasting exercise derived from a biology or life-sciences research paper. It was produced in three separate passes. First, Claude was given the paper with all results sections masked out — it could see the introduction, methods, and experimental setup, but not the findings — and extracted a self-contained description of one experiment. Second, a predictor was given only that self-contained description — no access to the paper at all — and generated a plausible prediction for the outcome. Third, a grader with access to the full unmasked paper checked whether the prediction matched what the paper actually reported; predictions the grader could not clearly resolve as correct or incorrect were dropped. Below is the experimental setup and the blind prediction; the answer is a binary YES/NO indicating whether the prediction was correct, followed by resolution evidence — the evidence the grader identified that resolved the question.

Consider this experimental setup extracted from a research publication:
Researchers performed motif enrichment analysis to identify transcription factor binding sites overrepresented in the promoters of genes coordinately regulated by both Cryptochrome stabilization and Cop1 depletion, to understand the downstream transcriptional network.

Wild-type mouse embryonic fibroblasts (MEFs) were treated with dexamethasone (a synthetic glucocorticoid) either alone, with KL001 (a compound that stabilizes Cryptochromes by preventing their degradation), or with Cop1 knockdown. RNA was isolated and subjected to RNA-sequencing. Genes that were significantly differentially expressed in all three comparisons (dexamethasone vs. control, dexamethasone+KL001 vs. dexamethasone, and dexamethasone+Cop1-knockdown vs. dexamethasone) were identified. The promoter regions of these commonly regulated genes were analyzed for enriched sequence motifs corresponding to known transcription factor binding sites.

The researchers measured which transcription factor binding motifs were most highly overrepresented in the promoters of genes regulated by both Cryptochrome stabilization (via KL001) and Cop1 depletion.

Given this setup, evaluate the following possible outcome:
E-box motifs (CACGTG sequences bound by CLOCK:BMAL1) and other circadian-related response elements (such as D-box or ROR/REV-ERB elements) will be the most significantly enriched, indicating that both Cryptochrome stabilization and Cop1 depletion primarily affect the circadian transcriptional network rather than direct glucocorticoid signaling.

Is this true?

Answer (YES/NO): NO